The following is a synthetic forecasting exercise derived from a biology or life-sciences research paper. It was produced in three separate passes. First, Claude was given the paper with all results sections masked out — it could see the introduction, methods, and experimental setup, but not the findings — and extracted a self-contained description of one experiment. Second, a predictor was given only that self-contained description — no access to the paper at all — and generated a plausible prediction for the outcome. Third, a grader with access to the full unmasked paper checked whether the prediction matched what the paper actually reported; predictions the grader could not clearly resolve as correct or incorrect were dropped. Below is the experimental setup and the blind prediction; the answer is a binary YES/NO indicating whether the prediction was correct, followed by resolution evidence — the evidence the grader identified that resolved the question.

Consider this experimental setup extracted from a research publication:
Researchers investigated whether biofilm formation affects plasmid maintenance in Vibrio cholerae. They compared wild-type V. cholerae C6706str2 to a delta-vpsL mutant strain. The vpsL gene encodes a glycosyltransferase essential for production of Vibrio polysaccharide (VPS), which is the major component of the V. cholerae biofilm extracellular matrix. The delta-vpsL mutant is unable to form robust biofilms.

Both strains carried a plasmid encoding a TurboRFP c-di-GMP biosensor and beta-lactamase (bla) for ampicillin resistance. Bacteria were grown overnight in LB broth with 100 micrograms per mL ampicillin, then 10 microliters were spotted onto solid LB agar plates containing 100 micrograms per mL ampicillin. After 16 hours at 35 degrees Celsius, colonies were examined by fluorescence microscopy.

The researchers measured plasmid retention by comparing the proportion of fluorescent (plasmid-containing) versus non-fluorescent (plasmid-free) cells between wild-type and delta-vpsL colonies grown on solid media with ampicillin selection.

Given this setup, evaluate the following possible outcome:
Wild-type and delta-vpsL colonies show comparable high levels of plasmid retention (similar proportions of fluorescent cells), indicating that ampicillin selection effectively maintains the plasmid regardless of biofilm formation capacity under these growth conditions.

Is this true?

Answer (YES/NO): NO